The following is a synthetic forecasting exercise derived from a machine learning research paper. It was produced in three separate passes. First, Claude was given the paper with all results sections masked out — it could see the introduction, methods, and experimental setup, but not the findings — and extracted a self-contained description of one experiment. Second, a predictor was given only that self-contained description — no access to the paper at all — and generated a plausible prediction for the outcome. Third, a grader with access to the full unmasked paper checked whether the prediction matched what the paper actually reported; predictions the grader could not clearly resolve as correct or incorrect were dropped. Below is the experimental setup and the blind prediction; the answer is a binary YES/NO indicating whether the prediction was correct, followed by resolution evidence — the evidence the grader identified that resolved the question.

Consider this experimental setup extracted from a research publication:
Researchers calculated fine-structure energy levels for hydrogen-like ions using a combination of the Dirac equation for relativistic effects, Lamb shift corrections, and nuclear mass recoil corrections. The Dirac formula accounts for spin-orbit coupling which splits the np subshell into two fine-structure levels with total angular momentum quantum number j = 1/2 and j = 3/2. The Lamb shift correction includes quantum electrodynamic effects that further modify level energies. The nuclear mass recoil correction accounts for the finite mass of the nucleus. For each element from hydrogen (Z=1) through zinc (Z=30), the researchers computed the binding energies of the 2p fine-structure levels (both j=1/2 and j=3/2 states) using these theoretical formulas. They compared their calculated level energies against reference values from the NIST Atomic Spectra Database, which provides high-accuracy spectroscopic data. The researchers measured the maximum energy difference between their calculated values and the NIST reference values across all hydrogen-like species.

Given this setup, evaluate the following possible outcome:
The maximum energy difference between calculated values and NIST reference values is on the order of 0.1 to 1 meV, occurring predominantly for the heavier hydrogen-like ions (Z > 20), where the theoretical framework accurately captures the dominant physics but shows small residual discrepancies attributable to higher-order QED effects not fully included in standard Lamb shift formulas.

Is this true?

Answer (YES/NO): NO